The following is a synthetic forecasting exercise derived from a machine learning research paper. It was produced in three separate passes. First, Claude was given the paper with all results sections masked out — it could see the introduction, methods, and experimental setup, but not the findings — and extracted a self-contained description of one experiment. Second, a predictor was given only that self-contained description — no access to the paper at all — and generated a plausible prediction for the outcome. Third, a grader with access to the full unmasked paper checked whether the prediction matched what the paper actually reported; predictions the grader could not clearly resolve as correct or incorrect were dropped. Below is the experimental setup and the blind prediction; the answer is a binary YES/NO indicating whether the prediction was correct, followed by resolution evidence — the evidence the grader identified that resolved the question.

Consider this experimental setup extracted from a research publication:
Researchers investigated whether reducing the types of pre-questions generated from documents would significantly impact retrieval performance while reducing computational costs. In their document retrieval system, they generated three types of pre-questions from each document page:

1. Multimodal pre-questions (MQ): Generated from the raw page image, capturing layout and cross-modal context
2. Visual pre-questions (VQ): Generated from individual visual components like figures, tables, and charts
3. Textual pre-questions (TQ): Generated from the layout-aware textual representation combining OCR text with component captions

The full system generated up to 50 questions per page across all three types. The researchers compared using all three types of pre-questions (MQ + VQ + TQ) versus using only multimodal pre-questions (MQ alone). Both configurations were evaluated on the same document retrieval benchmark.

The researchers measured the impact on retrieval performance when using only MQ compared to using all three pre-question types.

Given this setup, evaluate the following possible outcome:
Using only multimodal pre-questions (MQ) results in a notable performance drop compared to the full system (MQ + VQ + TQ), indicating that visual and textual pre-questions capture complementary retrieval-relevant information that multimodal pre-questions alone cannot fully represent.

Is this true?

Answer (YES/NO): NO